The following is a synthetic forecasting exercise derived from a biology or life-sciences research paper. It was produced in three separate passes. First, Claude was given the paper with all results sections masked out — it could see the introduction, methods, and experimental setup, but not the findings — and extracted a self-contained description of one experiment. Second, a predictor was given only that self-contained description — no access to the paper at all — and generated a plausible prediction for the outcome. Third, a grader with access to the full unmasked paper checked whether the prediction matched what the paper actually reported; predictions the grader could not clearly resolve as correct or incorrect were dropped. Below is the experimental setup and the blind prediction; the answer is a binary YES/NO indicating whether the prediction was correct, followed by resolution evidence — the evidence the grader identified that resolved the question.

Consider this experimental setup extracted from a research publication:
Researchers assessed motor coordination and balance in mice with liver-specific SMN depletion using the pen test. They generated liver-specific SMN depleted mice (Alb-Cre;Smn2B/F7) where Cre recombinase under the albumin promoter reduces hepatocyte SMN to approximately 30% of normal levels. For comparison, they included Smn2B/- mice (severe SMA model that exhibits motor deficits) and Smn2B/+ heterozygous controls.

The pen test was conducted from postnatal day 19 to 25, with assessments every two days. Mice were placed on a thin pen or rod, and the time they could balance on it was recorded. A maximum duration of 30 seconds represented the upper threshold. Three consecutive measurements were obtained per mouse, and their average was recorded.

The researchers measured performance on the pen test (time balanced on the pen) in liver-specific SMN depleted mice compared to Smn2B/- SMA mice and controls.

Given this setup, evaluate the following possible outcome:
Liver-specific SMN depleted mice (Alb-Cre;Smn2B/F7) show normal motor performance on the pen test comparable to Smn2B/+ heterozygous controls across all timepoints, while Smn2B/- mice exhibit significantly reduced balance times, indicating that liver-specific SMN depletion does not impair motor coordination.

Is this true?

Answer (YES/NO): YES